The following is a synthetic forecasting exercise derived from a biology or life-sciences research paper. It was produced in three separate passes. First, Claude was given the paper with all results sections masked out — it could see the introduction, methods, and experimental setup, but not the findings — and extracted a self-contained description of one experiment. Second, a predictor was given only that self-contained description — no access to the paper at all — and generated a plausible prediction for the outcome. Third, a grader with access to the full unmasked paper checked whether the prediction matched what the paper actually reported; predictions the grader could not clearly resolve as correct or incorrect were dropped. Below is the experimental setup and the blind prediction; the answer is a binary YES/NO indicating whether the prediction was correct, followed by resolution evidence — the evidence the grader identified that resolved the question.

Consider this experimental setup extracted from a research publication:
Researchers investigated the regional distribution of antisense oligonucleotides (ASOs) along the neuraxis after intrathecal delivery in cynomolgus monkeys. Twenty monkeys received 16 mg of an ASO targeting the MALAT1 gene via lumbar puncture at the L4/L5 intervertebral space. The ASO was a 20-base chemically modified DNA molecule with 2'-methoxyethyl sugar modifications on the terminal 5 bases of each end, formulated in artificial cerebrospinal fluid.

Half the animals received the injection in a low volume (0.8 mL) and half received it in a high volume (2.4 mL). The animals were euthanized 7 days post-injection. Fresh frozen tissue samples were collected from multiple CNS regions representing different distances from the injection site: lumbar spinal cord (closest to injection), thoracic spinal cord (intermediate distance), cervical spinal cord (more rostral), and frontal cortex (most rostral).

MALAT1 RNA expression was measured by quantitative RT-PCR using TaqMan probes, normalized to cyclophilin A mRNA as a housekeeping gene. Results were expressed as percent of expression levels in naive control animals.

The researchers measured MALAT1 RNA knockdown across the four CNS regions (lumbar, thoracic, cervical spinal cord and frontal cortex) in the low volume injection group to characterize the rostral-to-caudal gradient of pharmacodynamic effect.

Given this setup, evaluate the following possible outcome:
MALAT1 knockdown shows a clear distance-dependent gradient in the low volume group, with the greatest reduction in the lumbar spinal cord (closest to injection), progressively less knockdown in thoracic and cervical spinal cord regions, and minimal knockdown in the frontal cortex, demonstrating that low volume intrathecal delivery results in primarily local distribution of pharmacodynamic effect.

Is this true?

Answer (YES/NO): NO